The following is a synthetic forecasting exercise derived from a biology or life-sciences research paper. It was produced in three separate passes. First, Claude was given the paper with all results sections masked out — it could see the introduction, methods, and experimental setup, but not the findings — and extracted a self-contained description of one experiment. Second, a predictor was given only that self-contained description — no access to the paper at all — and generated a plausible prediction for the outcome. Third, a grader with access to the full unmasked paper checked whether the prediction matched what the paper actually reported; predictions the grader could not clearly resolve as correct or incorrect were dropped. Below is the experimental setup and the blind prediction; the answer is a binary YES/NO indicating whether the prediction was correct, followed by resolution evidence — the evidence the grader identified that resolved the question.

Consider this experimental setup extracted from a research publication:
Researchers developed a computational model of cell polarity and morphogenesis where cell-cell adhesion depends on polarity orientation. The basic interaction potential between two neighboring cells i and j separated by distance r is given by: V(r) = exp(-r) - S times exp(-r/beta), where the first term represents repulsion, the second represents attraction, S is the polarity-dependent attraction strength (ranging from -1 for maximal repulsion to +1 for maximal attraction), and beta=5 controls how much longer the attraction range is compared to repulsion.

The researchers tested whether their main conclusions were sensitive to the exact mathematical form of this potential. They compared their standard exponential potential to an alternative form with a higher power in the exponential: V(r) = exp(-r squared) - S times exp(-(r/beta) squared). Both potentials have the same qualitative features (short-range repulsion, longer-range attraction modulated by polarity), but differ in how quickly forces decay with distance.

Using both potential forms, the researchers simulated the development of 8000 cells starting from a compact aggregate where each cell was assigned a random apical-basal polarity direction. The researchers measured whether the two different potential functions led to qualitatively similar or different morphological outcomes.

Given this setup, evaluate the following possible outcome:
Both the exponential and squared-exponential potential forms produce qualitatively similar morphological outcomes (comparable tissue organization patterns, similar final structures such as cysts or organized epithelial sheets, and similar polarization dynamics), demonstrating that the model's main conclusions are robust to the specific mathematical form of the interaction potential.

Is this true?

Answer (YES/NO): YES